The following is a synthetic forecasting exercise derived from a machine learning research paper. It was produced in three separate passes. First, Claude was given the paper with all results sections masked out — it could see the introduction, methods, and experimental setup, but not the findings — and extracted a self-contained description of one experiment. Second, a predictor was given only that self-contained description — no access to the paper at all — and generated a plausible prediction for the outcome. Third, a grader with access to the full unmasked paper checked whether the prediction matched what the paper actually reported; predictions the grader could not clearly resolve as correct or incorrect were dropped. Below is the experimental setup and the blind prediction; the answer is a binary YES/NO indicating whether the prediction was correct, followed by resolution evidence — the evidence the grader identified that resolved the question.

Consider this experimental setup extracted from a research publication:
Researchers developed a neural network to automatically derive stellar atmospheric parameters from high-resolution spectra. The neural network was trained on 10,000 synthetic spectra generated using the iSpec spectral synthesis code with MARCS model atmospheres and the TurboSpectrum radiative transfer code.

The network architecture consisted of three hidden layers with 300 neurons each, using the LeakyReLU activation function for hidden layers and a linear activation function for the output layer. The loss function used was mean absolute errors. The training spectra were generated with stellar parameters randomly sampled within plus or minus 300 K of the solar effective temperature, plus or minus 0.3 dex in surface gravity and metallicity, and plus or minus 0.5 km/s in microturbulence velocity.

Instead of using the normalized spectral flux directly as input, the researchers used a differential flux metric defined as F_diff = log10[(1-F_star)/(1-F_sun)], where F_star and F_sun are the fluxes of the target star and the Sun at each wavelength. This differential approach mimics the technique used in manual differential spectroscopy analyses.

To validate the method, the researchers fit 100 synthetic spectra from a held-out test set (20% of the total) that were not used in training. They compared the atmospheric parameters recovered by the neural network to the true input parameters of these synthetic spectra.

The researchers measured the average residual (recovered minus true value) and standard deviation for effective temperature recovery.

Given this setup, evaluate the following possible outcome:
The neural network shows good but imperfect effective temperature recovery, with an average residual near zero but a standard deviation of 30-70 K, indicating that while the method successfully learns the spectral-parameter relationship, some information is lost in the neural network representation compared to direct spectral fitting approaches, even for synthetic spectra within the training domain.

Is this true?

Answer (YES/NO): NO